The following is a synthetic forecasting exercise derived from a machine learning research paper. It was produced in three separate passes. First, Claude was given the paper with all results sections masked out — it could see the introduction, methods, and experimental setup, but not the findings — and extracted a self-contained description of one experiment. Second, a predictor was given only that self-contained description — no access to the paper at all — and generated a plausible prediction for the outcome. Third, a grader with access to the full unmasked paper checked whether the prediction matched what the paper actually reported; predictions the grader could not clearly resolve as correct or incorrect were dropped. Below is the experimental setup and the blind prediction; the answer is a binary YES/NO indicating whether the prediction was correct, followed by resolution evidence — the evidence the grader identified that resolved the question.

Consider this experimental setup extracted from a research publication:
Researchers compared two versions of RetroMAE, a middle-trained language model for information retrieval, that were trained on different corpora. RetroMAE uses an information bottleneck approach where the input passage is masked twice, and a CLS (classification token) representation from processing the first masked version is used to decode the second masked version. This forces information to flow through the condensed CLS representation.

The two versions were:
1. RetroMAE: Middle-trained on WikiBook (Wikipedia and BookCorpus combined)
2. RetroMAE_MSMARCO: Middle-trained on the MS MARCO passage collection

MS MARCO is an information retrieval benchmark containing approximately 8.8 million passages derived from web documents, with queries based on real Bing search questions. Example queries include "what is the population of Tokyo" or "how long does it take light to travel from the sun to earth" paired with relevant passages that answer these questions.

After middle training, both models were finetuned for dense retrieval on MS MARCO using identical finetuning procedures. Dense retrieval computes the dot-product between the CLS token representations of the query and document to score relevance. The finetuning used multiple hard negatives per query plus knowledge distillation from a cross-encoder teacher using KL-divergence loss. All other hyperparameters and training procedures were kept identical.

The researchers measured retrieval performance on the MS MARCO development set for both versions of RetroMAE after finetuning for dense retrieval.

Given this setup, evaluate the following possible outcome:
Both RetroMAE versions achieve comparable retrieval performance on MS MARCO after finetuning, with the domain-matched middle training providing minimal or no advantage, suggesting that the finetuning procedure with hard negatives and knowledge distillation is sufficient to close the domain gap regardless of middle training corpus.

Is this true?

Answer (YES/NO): NO